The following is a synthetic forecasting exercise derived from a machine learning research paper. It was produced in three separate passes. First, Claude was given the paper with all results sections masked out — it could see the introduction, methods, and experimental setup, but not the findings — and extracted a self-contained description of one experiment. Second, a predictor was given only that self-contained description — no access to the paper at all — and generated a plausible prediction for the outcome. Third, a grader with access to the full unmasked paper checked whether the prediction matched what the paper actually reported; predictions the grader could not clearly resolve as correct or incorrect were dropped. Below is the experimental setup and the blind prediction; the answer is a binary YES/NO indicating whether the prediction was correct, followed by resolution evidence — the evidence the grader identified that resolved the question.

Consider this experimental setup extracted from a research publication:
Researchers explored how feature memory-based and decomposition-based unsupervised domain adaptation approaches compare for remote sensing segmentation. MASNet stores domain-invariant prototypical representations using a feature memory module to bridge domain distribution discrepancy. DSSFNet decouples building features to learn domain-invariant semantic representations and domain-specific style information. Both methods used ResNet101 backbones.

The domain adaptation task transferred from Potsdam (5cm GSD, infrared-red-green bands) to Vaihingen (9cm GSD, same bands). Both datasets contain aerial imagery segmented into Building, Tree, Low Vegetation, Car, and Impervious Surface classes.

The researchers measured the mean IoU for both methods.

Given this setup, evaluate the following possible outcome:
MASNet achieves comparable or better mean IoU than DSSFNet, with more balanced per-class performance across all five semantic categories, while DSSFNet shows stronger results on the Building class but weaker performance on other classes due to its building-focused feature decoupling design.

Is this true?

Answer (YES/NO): NO